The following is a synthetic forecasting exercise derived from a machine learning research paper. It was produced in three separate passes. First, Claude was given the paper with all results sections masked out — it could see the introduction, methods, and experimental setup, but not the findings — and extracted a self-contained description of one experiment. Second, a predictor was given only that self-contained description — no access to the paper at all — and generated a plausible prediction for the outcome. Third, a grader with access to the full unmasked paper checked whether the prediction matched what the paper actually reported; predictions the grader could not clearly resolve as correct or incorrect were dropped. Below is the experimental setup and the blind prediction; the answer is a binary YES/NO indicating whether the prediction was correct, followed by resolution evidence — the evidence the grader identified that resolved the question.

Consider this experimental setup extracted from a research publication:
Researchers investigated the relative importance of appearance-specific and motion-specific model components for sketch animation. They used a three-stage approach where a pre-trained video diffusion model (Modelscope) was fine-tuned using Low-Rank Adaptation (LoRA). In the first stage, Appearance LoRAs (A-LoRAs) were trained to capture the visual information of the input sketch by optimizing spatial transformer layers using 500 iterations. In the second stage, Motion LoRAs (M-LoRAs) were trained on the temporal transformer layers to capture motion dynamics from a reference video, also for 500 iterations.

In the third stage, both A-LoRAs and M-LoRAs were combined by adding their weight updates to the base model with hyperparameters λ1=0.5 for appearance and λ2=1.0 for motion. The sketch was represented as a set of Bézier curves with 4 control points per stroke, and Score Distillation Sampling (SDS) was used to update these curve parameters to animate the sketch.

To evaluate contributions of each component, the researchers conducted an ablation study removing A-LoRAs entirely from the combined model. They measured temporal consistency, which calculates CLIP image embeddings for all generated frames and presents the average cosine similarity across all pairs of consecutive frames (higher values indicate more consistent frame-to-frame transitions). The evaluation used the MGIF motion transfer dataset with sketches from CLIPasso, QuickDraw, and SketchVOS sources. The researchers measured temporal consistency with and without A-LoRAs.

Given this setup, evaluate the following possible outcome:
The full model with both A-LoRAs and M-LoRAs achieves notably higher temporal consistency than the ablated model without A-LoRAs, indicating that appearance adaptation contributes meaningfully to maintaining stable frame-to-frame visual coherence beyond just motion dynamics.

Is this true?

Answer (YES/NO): NO